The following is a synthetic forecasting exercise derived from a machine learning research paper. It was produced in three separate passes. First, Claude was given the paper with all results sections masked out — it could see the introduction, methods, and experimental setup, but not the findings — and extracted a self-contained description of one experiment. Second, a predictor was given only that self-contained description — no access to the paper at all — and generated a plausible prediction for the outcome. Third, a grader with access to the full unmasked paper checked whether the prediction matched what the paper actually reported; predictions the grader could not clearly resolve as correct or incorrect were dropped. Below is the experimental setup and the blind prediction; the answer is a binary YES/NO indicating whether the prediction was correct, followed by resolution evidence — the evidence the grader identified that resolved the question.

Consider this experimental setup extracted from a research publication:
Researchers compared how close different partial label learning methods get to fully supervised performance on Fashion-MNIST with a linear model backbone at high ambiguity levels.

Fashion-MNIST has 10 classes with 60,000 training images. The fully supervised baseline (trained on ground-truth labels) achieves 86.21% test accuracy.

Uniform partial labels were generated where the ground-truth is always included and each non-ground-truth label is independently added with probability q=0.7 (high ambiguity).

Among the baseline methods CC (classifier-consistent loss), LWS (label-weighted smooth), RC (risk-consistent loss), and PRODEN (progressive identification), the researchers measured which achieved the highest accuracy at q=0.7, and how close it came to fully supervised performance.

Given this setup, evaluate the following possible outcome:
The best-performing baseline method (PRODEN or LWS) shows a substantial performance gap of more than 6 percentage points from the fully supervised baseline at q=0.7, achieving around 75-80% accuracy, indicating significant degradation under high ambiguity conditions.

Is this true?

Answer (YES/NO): NO